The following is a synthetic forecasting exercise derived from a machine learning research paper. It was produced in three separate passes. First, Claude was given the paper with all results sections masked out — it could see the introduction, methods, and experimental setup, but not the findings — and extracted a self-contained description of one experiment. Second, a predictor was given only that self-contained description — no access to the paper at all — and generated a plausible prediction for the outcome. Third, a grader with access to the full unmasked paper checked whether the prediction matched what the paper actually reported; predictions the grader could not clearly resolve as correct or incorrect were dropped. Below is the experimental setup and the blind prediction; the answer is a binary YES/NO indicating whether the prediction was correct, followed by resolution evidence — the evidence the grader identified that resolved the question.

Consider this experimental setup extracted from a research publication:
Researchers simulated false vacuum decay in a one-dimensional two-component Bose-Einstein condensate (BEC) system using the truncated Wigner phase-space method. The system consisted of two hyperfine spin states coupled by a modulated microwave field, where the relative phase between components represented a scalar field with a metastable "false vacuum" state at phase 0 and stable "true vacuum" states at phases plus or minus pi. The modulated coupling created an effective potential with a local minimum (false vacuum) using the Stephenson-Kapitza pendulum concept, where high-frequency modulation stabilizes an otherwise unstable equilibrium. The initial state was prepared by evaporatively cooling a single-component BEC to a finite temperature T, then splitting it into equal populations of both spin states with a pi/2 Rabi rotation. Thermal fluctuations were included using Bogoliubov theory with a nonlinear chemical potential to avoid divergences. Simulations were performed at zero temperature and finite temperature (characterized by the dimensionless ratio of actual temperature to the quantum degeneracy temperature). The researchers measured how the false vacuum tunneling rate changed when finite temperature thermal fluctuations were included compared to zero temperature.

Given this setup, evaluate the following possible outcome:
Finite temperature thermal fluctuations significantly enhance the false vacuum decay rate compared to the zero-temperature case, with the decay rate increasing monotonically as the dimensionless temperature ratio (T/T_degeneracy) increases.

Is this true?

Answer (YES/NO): YES